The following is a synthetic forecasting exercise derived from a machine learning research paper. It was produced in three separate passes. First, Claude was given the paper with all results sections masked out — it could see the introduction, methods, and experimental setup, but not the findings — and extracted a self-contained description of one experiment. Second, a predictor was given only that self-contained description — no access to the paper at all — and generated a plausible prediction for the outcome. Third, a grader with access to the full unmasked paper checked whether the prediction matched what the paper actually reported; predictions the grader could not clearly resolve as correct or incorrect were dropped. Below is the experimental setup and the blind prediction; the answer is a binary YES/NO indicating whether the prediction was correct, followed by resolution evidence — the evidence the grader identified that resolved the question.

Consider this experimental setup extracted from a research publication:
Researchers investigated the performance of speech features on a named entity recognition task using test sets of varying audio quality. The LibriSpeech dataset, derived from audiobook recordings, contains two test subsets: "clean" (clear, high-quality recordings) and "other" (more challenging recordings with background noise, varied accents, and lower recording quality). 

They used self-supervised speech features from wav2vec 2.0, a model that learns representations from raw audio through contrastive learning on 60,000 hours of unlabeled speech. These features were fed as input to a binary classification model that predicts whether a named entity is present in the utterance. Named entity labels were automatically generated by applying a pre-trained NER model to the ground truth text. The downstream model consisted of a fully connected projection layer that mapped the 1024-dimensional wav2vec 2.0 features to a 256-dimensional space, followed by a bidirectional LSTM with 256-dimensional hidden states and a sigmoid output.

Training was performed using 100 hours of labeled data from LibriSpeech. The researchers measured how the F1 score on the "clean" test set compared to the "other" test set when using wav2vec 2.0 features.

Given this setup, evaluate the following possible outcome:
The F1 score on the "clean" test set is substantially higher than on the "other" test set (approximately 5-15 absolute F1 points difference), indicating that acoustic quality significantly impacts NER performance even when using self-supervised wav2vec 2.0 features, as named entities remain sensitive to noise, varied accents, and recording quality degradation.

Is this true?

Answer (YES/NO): NO